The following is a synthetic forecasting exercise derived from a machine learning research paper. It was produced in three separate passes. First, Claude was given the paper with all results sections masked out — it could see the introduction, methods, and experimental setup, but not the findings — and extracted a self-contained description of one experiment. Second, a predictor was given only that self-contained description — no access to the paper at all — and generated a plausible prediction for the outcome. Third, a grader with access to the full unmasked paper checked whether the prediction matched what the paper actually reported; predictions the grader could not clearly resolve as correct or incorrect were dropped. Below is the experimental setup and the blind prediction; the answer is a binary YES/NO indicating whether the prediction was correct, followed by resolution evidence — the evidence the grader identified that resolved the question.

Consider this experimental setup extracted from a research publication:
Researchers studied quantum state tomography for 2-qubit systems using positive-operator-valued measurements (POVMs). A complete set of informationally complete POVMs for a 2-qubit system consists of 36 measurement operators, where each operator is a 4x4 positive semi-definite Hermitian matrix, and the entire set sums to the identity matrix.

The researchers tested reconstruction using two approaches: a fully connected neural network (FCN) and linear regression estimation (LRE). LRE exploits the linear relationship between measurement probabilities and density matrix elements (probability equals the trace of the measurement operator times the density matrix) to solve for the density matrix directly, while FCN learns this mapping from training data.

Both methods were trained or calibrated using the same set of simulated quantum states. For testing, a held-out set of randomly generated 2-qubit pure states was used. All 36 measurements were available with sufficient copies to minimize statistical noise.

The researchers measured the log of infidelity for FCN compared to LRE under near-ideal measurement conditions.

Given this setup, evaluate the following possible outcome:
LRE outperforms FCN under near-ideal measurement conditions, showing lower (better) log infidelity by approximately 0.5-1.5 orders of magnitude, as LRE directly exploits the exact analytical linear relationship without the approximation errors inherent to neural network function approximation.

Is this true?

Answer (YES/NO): NO